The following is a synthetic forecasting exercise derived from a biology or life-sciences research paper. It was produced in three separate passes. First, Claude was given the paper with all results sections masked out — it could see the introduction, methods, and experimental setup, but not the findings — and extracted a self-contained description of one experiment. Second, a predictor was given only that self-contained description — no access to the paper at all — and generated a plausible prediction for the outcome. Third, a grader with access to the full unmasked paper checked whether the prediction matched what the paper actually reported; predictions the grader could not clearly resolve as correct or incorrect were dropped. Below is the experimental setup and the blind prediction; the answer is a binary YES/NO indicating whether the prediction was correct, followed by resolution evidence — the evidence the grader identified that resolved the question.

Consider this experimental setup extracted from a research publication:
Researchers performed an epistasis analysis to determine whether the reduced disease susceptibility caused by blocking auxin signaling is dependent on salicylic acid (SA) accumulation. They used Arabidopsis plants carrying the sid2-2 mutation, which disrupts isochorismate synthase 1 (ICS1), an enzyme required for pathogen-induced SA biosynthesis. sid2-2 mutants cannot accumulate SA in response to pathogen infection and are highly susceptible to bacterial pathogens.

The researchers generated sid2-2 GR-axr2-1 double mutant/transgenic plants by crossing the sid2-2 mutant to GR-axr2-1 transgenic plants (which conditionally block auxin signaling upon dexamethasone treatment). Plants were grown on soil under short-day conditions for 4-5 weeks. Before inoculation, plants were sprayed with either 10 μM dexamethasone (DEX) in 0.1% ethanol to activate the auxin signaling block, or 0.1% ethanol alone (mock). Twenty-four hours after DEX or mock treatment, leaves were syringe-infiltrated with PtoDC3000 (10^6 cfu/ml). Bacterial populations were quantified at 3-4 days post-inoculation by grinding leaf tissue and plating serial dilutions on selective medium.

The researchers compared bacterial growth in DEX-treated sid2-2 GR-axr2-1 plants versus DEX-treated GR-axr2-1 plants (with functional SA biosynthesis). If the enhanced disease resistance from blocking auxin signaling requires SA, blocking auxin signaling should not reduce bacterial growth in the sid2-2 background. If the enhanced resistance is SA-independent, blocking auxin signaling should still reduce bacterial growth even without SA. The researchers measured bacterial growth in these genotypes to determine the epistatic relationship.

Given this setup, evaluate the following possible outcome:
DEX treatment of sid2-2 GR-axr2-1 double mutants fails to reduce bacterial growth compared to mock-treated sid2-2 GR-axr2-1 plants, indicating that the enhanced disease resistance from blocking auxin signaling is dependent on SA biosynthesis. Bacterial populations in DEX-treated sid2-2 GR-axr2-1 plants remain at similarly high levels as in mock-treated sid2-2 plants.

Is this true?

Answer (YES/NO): YES